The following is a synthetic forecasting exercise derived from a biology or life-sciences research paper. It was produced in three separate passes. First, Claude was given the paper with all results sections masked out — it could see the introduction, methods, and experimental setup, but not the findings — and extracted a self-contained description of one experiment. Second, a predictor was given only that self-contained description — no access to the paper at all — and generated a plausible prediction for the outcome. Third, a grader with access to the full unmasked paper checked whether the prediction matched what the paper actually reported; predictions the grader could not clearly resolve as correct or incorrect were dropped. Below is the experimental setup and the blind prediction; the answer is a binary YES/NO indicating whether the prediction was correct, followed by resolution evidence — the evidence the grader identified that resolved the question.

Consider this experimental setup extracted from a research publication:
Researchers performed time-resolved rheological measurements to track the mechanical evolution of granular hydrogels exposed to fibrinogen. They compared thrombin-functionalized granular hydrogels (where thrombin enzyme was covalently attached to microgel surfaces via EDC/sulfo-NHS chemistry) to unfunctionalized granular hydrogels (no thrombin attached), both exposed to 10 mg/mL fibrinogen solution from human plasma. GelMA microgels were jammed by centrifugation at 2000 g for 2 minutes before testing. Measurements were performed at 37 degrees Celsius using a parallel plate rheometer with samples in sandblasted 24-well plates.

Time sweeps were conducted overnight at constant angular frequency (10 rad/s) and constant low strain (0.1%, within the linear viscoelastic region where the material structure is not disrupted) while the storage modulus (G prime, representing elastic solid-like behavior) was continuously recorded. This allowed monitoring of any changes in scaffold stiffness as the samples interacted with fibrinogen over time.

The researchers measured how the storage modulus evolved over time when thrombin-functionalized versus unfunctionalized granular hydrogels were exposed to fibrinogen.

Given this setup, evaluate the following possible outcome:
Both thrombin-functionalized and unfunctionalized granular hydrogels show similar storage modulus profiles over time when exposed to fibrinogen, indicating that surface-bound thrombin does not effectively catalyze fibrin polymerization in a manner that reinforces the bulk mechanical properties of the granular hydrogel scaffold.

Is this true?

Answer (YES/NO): NO